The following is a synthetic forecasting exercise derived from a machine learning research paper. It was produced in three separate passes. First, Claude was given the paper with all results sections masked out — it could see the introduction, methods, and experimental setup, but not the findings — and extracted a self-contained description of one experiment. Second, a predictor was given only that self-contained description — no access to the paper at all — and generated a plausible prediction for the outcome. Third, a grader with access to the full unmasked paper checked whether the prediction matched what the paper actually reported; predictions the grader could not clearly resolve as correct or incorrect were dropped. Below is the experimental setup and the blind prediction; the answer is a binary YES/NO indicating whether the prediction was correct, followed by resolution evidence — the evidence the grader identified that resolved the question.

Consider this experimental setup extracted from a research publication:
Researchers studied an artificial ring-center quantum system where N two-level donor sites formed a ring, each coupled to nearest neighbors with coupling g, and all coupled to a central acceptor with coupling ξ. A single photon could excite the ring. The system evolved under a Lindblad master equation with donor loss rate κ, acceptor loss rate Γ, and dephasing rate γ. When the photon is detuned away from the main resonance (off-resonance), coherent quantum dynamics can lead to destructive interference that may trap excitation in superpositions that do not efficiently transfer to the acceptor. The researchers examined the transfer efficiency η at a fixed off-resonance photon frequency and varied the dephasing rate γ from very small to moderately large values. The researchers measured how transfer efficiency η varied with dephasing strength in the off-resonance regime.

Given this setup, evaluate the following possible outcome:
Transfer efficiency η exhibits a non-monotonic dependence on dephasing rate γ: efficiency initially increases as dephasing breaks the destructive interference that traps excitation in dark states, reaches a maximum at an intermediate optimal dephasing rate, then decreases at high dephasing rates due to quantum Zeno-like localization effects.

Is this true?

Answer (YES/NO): NO